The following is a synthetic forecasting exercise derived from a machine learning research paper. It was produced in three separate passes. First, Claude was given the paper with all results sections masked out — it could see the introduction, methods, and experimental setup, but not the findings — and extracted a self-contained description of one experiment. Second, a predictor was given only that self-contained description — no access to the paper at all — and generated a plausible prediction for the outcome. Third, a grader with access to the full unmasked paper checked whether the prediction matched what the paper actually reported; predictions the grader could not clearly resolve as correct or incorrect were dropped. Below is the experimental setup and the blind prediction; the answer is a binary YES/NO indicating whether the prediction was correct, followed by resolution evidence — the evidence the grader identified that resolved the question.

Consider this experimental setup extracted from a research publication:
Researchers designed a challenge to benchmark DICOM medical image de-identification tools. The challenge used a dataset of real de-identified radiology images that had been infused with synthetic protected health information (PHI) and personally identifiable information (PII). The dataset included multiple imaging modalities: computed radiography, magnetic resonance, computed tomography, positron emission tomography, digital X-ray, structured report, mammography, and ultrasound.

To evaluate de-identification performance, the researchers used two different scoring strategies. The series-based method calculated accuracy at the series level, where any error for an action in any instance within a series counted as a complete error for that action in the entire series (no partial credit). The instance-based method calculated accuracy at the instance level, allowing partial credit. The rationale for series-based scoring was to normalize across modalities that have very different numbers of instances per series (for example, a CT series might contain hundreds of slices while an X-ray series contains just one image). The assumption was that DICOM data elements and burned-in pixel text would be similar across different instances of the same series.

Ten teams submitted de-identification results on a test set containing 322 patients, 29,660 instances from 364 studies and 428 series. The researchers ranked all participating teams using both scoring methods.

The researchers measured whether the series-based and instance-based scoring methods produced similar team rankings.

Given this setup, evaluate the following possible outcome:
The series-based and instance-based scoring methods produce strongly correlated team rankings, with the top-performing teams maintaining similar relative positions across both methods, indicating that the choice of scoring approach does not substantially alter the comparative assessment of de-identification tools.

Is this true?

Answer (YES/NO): NO